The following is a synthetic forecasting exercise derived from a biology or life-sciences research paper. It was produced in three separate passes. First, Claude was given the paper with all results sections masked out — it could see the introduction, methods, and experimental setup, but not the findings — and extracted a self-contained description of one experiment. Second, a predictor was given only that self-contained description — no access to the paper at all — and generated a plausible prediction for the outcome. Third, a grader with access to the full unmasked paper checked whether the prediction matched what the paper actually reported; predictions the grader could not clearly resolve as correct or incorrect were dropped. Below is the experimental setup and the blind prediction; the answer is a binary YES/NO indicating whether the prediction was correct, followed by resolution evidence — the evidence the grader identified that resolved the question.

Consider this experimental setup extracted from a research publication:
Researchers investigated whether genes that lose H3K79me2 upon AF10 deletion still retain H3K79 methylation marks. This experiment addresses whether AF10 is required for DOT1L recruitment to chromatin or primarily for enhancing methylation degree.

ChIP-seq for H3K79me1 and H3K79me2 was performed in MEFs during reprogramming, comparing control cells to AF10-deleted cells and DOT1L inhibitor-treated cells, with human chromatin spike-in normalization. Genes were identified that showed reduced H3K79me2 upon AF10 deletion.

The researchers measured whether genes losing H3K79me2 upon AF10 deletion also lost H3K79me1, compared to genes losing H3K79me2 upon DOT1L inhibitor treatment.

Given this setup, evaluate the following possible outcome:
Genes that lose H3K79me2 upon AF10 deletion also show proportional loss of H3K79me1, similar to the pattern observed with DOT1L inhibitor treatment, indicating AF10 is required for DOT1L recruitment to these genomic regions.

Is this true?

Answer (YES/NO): NO